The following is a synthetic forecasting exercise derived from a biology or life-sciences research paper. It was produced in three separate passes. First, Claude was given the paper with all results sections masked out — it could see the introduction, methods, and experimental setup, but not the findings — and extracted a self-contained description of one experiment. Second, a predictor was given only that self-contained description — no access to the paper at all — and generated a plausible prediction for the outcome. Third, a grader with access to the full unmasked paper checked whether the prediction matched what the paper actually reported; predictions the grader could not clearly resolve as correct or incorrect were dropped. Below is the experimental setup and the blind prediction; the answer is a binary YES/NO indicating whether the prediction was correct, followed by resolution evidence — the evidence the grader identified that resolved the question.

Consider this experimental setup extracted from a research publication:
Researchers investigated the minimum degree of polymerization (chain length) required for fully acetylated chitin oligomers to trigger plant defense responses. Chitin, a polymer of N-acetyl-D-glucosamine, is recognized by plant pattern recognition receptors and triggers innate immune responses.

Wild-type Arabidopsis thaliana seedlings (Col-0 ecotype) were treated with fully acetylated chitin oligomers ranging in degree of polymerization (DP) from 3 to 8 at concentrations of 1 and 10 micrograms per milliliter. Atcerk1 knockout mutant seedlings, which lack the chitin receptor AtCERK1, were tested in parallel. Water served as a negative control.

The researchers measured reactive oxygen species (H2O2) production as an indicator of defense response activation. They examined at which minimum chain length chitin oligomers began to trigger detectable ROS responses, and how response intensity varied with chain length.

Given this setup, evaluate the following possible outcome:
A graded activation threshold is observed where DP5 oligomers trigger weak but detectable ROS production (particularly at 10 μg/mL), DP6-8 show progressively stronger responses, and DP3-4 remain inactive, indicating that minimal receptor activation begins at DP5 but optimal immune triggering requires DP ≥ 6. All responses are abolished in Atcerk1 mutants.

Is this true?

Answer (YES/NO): NO